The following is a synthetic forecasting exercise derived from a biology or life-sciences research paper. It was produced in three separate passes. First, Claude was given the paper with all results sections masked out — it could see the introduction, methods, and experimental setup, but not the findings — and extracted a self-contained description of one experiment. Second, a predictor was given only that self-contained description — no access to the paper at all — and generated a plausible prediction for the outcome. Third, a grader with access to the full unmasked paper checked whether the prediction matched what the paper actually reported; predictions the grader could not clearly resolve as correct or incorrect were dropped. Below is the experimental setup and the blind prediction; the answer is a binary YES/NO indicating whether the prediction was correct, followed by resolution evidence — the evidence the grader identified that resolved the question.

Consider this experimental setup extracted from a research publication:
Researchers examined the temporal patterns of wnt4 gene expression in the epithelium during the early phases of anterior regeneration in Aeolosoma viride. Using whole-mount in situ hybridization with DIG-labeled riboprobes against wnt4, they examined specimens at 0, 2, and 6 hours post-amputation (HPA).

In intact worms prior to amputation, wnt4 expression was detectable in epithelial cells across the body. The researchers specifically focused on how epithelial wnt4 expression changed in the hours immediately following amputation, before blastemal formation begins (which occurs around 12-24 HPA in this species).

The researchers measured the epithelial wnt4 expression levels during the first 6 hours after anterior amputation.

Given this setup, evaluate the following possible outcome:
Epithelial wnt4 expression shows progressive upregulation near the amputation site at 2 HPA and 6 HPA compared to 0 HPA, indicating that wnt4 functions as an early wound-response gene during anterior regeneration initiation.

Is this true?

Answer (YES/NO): NO